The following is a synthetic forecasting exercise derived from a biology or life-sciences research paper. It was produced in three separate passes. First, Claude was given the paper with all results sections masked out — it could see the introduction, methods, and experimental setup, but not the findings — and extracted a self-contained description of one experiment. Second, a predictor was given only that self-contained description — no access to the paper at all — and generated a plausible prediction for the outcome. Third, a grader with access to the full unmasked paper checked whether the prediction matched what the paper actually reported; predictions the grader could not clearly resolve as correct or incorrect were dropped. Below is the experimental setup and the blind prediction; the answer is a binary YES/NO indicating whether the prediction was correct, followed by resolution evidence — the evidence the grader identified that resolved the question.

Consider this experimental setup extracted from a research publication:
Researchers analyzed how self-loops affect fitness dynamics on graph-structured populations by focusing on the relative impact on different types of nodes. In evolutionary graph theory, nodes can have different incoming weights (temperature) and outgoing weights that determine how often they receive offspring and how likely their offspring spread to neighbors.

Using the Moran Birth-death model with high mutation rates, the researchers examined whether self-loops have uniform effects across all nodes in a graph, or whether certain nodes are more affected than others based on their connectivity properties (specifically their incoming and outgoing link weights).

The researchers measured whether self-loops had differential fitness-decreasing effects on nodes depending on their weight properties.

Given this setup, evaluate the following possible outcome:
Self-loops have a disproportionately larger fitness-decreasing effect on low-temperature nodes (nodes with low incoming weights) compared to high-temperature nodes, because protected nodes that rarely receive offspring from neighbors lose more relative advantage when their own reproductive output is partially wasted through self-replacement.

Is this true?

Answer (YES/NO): YES